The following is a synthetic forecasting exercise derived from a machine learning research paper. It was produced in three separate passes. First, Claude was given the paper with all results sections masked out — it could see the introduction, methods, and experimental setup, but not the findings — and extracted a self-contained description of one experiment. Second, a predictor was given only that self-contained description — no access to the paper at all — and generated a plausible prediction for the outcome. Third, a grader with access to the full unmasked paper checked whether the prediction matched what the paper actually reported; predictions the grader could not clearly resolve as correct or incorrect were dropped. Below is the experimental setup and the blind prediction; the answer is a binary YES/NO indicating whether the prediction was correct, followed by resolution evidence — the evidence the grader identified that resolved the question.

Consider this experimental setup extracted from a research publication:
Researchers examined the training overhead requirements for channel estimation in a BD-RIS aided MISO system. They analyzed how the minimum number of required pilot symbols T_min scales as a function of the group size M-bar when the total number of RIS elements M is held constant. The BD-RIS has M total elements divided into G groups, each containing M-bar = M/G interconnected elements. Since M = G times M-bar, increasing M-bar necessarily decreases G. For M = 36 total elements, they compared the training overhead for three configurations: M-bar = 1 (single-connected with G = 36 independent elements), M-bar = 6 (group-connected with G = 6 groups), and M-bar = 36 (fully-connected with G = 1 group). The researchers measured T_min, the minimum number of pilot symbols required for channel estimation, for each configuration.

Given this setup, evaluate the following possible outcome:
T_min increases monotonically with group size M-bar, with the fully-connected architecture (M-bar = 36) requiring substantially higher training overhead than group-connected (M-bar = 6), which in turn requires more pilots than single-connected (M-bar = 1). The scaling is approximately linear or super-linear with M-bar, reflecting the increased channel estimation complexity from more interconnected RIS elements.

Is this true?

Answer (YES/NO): YES